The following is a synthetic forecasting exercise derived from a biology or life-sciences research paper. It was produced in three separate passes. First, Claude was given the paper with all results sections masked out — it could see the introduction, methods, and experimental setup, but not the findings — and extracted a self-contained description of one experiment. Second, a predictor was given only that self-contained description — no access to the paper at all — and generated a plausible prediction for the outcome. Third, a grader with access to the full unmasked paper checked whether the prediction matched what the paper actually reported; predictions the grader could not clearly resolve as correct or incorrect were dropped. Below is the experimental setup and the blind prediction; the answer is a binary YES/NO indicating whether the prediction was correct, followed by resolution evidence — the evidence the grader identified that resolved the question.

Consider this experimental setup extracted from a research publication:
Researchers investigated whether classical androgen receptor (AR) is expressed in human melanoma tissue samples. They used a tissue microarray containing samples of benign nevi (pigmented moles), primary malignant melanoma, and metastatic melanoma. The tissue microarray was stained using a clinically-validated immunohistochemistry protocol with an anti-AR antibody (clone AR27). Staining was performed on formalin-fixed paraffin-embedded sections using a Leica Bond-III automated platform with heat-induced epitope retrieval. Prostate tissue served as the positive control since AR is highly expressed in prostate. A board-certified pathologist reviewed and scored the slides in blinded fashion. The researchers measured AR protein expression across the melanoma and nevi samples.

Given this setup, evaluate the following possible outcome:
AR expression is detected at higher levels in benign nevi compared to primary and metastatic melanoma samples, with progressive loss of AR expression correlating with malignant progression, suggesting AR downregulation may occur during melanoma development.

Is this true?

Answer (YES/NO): NO